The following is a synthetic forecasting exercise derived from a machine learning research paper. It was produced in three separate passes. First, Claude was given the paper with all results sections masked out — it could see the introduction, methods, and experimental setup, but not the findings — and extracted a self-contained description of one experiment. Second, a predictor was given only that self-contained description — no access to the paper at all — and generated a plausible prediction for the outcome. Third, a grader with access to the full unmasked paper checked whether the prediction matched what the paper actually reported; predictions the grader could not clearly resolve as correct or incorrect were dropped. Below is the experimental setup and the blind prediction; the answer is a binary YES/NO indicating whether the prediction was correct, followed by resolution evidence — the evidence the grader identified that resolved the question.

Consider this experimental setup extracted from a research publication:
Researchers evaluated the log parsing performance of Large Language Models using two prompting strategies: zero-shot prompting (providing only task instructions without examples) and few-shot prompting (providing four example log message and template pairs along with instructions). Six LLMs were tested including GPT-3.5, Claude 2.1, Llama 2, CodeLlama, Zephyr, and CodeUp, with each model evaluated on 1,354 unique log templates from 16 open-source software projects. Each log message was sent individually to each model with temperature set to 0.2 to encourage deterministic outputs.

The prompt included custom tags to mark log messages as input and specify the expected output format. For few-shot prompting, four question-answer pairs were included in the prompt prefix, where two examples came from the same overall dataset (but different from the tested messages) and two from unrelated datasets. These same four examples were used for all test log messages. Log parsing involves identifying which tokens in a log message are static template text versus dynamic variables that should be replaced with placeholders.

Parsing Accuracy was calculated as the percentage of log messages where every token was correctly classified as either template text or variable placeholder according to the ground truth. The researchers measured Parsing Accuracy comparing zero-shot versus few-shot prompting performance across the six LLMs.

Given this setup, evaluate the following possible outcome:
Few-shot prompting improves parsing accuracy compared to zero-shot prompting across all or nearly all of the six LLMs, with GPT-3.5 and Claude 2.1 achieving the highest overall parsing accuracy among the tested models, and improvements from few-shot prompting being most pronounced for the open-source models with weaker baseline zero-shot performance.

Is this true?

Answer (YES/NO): NO